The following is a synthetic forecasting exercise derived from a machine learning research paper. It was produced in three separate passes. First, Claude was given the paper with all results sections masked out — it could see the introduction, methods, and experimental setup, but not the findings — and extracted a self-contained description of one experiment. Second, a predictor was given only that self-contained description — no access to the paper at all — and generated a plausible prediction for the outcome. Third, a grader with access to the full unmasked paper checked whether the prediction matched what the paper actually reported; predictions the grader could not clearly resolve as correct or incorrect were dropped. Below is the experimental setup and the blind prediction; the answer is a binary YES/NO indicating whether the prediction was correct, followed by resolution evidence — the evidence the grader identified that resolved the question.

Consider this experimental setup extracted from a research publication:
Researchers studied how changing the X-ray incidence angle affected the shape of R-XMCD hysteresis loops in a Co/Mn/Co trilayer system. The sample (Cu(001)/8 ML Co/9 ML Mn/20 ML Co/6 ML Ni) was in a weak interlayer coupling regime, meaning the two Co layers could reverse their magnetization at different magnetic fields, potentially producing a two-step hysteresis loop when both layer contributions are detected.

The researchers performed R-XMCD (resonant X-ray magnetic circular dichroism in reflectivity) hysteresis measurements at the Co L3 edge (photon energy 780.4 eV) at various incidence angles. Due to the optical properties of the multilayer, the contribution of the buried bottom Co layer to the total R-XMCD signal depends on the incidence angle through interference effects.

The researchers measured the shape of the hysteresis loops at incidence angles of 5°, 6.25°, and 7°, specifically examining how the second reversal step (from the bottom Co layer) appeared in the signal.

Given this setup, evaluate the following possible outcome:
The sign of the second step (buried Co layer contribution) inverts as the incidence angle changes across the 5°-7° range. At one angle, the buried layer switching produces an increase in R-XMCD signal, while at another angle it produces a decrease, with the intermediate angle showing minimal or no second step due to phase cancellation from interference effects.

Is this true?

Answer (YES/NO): YES